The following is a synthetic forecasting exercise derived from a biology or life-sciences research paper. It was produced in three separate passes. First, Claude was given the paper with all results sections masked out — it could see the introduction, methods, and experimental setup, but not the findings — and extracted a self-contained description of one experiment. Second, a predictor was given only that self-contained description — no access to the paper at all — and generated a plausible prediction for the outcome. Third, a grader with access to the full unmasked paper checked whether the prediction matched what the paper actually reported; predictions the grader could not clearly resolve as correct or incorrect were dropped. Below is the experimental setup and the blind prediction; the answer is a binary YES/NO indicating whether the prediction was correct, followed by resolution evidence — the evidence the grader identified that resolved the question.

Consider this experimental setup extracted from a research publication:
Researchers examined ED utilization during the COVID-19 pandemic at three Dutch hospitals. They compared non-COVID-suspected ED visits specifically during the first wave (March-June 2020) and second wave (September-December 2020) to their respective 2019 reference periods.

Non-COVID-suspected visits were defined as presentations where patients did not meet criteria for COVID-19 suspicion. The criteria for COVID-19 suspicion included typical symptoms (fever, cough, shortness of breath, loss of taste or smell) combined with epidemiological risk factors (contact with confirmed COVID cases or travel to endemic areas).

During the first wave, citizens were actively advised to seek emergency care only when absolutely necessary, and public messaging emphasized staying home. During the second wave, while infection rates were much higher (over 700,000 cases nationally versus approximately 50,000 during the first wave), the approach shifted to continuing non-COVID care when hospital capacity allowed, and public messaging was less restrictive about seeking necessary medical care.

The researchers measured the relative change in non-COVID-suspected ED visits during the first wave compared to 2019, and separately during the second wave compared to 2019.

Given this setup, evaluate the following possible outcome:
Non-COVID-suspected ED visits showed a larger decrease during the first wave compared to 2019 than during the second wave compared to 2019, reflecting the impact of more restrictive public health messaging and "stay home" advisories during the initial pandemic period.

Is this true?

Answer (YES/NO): YES